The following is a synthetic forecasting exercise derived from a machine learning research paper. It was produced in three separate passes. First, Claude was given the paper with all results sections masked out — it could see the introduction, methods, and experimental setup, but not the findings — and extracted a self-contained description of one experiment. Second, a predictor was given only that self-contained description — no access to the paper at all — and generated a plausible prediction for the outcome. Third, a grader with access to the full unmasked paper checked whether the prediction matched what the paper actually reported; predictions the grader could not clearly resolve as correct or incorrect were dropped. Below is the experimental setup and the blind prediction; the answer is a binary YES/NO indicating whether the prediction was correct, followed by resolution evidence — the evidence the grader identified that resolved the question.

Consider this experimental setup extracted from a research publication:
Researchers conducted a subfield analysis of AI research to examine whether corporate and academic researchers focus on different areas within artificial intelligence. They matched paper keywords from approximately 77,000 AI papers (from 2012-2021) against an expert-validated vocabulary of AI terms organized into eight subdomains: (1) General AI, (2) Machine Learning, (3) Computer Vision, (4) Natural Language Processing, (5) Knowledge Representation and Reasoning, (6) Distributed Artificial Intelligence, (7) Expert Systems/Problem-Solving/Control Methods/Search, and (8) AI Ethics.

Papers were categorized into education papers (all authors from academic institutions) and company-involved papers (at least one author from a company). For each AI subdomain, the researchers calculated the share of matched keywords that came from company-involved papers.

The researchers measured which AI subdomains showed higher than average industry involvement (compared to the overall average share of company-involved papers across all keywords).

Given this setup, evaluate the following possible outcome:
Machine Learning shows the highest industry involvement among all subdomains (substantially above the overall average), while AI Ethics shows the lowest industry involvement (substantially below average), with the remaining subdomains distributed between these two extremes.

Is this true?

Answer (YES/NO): NO